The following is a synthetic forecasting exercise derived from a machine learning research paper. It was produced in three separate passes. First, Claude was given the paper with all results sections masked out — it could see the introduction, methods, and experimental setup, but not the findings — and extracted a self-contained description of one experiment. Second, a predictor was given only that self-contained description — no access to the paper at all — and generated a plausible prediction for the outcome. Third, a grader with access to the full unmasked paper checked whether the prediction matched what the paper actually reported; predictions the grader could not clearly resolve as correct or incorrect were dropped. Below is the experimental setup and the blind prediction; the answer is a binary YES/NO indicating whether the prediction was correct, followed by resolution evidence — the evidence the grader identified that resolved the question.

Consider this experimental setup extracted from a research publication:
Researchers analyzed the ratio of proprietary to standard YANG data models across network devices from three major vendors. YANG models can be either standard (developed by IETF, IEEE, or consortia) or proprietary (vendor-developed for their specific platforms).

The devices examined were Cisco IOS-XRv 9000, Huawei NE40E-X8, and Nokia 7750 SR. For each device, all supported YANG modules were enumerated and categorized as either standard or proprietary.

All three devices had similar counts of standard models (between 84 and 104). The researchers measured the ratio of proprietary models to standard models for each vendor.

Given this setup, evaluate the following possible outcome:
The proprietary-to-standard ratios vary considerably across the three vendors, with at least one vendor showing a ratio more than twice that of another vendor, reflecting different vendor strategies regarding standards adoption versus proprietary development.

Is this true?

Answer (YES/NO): YES